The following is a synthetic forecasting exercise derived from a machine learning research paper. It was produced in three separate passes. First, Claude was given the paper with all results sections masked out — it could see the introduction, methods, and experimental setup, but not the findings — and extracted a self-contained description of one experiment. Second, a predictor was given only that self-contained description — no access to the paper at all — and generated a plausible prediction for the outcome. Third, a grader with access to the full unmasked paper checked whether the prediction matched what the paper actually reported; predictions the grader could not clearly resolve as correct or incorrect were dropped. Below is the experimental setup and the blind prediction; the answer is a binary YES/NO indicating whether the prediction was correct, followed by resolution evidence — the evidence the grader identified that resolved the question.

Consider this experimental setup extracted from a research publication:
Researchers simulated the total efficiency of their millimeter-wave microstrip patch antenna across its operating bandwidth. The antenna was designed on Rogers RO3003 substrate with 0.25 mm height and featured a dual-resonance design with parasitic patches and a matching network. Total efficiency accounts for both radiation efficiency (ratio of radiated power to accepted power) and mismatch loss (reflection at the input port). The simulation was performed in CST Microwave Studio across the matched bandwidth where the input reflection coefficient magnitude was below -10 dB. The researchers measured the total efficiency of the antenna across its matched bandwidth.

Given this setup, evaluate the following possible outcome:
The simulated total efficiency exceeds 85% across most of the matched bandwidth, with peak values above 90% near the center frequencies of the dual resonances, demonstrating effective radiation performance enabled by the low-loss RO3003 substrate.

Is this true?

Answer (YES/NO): NO